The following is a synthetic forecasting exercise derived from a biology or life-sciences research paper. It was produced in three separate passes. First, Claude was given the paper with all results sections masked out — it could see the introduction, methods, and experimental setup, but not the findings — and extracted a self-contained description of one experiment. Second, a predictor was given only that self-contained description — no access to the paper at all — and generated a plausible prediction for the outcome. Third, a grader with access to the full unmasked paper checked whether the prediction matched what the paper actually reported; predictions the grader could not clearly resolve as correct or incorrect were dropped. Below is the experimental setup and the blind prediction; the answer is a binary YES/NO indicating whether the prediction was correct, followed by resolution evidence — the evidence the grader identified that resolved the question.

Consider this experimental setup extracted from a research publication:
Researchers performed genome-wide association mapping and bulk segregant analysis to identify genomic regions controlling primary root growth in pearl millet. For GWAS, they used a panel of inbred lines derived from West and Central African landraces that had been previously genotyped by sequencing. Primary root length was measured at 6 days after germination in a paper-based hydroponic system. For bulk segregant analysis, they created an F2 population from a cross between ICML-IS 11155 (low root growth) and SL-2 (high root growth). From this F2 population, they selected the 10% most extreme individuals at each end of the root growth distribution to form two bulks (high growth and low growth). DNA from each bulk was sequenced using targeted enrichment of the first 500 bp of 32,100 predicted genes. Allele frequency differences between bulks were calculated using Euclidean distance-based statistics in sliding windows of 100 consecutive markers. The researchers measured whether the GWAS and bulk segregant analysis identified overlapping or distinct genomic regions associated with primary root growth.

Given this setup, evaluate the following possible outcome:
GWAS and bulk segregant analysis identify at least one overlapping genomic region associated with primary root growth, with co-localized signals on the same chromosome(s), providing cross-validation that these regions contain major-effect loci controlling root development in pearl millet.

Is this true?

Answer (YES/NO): YES